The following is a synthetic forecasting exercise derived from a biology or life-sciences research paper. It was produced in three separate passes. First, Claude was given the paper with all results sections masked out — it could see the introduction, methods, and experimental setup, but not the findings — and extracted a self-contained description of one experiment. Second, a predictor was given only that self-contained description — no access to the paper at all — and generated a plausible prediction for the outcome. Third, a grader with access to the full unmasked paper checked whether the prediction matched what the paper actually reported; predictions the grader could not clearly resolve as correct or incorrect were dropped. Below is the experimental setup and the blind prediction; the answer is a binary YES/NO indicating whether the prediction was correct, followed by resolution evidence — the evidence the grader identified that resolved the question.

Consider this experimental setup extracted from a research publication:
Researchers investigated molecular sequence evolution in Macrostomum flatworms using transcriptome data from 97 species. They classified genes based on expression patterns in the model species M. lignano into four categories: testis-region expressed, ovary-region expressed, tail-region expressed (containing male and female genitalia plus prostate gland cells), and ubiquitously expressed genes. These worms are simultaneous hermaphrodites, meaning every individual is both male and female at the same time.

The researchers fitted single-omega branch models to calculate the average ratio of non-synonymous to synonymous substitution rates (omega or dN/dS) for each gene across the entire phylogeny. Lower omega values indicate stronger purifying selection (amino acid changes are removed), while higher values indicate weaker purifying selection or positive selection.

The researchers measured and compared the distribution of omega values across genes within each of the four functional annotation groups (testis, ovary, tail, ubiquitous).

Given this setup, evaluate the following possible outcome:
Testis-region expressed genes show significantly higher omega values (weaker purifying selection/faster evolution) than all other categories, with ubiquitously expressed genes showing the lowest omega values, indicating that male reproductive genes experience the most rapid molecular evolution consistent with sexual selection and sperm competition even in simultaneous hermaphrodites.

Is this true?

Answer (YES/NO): NO